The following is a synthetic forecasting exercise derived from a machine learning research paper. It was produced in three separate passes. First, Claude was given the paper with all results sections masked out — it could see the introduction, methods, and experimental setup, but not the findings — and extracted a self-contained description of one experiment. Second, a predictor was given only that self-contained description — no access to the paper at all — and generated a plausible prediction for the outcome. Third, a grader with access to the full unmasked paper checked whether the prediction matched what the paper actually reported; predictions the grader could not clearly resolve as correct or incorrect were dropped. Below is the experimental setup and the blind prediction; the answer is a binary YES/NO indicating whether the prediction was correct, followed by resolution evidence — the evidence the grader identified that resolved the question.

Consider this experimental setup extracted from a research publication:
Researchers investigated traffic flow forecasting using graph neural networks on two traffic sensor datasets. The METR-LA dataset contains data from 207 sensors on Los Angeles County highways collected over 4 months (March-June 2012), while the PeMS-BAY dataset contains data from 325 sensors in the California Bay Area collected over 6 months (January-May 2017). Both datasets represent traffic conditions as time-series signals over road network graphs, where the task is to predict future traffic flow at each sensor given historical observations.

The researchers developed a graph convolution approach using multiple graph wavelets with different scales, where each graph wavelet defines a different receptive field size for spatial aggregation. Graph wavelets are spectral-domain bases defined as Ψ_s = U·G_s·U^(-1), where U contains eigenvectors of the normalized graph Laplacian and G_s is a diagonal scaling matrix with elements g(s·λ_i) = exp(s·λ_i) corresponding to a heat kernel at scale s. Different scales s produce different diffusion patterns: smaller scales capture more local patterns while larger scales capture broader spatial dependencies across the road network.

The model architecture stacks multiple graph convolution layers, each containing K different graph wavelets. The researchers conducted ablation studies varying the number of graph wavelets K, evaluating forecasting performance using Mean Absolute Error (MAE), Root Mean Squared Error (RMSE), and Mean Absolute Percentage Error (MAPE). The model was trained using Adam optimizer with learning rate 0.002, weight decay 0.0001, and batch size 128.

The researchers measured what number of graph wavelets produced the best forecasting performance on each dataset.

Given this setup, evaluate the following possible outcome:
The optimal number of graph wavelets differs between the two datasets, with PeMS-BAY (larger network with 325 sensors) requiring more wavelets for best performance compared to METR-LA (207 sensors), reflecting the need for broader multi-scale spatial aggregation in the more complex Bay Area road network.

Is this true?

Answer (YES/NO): NO